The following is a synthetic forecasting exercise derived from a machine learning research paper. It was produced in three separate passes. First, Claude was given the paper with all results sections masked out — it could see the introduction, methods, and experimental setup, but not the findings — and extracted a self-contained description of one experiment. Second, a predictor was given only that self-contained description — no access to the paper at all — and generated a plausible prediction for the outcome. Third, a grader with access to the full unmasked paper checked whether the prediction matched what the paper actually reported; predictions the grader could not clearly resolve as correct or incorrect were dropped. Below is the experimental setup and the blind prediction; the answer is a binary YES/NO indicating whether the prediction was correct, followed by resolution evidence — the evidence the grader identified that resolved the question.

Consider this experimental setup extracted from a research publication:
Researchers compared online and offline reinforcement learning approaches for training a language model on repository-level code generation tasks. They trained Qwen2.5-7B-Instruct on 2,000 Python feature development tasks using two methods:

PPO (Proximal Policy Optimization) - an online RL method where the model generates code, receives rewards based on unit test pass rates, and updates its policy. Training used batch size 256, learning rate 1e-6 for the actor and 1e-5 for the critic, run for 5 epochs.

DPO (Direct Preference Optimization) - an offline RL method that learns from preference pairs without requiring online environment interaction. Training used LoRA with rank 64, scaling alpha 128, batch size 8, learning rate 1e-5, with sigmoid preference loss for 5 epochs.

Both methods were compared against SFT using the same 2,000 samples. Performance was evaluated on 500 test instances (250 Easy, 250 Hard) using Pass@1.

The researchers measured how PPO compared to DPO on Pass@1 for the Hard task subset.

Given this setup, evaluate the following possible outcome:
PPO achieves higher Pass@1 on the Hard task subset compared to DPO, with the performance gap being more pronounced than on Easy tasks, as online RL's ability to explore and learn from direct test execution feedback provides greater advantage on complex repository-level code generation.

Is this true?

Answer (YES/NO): NO